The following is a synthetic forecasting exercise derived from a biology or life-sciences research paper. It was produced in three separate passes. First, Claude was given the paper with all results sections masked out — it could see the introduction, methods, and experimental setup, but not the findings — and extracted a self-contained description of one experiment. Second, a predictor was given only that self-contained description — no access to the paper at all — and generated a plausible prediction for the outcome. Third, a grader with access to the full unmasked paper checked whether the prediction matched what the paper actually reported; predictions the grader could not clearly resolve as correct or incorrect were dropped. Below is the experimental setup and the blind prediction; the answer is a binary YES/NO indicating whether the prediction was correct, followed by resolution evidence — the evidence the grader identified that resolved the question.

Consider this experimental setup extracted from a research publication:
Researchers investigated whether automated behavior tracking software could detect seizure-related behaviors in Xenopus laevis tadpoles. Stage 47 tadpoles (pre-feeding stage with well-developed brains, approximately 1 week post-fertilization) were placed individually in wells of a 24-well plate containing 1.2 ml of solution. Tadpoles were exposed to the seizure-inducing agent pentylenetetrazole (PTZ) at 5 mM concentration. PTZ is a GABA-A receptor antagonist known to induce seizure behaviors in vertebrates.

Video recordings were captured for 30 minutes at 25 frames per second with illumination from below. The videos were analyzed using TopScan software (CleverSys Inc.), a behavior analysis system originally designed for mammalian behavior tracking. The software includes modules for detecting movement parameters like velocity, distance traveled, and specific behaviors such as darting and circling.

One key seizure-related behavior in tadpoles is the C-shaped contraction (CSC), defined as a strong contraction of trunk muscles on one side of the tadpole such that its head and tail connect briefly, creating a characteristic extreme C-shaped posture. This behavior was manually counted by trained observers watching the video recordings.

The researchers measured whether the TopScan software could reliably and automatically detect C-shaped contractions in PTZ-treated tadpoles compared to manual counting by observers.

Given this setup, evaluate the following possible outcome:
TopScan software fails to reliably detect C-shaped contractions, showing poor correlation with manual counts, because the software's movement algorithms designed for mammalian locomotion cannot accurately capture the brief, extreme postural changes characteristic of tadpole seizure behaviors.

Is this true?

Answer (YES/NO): YES